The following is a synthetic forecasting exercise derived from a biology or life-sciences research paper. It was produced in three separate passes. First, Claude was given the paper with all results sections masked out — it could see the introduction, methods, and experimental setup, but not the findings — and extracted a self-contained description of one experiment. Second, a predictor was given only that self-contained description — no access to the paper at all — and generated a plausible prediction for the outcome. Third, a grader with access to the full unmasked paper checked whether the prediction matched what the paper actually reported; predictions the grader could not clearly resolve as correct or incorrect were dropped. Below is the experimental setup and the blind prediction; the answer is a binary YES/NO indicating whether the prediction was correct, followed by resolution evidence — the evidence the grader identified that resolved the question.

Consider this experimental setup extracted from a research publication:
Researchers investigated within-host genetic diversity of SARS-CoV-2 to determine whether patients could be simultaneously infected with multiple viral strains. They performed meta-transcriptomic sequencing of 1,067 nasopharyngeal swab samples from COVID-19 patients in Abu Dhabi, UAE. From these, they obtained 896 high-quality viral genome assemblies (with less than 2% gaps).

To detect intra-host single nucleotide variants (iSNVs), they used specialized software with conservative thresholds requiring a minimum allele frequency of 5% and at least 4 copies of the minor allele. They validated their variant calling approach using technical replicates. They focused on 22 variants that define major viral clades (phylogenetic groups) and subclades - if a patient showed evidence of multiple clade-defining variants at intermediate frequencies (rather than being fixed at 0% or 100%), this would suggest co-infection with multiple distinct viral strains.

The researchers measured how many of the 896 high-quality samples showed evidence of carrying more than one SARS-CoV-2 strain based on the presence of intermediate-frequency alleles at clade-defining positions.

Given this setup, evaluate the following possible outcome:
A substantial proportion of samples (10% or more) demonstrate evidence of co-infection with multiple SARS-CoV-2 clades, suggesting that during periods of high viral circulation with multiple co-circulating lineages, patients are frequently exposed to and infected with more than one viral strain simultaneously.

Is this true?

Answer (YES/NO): NO